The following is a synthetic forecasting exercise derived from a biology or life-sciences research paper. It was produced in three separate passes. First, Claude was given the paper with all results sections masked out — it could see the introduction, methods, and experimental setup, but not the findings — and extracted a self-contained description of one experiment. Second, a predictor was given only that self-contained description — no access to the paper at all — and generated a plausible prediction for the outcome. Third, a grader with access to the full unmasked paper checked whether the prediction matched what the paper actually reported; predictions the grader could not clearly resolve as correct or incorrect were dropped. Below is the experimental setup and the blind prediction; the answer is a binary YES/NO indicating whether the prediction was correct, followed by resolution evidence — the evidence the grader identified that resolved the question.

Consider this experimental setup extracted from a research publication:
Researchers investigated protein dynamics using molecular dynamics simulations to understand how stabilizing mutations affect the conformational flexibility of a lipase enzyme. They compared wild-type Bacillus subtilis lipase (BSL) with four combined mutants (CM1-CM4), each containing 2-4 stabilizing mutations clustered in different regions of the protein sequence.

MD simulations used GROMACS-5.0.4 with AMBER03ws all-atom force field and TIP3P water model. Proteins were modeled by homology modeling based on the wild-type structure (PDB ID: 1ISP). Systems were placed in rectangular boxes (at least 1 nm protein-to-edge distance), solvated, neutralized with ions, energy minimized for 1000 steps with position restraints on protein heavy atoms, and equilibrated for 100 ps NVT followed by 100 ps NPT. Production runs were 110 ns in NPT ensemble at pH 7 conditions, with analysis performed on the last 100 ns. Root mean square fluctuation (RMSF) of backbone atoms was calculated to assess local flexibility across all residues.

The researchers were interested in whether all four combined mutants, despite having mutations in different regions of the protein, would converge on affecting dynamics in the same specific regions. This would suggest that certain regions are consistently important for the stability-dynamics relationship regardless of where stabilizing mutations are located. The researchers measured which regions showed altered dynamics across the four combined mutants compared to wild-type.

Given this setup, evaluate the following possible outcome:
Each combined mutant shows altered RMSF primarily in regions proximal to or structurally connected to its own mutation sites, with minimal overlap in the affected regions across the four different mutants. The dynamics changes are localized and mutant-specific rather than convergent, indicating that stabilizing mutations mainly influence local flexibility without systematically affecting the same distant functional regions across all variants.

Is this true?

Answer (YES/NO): NO